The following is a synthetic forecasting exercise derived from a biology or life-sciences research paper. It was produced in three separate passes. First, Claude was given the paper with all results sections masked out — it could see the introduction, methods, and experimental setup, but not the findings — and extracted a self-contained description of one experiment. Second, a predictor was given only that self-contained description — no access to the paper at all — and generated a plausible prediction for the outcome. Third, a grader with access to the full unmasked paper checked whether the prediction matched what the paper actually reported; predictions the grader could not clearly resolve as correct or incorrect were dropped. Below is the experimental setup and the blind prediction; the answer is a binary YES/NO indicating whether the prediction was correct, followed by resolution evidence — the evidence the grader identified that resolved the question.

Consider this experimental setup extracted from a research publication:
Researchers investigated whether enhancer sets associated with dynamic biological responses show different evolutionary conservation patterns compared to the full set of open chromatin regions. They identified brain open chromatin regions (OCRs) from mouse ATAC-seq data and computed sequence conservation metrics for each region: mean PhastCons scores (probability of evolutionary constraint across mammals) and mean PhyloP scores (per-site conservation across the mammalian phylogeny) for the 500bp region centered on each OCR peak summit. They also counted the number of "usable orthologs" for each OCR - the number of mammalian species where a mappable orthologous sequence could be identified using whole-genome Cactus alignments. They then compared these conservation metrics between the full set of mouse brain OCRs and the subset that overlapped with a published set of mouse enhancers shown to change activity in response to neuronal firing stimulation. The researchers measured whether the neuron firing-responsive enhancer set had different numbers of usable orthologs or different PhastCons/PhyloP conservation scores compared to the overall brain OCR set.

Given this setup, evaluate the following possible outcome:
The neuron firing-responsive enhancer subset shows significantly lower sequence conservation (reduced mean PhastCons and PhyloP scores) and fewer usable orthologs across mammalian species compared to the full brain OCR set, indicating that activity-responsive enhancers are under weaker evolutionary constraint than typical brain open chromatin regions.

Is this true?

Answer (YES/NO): NO